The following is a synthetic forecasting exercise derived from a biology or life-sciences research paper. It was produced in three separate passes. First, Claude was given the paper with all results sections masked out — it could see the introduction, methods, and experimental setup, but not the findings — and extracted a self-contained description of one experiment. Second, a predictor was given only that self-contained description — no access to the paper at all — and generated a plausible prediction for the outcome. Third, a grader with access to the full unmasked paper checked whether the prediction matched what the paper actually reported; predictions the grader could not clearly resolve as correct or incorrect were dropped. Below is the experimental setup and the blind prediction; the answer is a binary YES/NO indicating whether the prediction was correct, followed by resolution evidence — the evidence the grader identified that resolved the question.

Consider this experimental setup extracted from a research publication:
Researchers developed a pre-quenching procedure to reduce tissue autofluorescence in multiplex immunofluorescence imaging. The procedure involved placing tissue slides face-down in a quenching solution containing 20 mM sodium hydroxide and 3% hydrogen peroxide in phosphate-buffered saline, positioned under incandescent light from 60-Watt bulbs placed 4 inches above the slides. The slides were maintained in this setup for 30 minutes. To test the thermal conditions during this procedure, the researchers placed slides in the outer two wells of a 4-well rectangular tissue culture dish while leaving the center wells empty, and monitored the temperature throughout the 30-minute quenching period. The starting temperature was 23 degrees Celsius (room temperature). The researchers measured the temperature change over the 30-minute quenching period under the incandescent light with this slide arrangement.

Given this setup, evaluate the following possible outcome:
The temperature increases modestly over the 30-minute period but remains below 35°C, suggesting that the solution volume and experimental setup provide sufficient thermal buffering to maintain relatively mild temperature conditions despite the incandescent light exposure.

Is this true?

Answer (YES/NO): NO